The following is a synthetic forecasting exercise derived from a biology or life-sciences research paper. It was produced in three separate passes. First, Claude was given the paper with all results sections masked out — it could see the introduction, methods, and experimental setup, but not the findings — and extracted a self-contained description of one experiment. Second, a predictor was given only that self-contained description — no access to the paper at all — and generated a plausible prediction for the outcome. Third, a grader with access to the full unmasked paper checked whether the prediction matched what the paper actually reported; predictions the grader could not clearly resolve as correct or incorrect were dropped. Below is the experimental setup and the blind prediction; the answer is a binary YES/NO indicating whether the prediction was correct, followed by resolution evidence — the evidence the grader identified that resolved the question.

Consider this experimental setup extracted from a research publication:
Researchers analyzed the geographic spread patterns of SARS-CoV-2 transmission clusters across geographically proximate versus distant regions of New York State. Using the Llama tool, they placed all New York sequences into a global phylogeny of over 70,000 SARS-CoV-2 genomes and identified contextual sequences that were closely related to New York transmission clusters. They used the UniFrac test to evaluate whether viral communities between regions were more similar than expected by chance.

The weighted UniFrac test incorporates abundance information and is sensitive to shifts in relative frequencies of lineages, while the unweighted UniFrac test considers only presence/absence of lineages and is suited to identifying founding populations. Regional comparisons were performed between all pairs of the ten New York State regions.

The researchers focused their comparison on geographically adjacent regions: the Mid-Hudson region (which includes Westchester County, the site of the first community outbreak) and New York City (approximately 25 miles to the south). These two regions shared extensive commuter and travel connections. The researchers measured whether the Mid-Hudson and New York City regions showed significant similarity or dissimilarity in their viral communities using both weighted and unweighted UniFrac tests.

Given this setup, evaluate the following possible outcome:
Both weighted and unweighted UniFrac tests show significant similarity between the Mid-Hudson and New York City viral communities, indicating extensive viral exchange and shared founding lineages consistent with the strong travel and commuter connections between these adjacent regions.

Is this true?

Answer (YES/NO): NO